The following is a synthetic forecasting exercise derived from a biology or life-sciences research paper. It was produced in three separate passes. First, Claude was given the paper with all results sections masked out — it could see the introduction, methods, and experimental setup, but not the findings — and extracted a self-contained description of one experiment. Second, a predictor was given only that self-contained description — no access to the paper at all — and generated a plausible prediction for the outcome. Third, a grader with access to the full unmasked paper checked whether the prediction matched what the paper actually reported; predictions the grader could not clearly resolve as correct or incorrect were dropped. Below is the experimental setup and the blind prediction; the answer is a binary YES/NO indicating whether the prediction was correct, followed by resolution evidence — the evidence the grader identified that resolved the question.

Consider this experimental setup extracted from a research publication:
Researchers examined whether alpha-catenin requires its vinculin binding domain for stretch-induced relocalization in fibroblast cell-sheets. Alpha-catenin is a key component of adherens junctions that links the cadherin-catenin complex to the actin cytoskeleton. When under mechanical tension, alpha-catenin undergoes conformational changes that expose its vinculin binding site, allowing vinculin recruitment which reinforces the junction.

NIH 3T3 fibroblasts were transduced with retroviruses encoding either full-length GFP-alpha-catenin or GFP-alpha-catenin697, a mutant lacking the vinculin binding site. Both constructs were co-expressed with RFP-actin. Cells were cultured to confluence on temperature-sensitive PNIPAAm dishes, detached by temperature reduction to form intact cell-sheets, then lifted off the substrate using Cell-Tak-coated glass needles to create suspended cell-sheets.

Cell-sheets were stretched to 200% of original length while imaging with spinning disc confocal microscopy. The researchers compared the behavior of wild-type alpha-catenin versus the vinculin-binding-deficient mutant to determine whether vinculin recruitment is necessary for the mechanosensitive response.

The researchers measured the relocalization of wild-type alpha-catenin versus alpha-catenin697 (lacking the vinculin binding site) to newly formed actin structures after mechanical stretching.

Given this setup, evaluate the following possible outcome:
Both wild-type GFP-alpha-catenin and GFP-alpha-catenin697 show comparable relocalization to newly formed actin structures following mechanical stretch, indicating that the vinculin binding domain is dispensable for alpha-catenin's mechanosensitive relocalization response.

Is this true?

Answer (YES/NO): NO